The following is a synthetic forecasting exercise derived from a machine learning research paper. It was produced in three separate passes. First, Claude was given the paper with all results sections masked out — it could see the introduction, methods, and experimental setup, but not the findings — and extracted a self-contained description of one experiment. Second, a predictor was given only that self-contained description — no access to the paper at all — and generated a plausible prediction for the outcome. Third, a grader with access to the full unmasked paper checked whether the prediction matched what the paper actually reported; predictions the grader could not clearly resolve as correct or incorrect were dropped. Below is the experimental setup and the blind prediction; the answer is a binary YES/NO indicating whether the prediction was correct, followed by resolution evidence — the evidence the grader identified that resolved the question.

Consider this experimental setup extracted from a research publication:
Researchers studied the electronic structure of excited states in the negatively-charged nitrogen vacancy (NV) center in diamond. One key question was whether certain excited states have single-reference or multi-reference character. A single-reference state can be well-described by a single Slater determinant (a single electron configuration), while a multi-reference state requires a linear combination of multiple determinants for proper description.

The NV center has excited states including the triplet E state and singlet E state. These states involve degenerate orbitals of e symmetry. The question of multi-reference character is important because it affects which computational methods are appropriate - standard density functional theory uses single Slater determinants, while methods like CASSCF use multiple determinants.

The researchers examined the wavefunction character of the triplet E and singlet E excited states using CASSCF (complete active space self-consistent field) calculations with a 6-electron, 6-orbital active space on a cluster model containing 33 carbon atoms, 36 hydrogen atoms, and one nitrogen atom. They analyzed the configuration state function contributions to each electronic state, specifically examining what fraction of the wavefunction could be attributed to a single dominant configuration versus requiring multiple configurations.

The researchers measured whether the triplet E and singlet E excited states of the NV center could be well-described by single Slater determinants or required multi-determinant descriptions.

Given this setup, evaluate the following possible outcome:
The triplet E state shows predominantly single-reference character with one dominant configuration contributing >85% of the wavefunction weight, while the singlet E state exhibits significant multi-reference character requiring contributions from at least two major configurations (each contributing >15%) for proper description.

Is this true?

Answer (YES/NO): NO